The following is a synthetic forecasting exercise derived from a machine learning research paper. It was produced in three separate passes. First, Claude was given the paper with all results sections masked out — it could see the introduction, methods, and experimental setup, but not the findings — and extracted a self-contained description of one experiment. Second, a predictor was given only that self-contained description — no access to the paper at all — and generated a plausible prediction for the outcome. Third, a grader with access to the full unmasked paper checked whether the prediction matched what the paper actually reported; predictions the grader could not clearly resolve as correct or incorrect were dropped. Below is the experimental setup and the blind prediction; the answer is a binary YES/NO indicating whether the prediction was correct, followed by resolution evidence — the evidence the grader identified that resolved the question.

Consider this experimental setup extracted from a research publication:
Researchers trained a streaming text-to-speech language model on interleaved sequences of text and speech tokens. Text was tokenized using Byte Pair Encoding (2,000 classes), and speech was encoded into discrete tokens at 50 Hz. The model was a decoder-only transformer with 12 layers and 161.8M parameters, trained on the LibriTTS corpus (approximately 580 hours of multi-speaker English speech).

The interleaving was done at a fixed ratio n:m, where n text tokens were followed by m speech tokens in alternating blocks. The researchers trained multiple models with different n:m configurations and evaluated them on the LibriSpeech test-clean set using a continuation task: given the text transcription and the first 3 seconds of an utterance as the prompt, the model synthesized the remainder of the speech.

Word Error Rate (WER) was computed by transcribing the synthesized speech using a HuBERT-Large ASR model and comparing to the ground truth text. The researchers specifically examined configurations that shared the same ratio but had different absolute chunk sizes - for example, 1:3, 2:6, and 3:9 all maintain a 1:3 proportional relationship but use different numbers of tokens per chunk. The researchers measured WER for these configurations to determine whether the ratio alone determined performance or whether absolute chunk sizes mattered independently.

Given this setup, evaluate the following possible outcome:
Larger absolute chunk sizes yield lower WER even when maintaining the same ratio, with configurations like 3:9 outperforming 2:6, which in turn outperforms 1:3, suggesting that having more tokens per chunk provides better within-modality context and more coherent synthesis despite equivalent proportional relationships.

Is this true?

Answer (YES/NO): NO